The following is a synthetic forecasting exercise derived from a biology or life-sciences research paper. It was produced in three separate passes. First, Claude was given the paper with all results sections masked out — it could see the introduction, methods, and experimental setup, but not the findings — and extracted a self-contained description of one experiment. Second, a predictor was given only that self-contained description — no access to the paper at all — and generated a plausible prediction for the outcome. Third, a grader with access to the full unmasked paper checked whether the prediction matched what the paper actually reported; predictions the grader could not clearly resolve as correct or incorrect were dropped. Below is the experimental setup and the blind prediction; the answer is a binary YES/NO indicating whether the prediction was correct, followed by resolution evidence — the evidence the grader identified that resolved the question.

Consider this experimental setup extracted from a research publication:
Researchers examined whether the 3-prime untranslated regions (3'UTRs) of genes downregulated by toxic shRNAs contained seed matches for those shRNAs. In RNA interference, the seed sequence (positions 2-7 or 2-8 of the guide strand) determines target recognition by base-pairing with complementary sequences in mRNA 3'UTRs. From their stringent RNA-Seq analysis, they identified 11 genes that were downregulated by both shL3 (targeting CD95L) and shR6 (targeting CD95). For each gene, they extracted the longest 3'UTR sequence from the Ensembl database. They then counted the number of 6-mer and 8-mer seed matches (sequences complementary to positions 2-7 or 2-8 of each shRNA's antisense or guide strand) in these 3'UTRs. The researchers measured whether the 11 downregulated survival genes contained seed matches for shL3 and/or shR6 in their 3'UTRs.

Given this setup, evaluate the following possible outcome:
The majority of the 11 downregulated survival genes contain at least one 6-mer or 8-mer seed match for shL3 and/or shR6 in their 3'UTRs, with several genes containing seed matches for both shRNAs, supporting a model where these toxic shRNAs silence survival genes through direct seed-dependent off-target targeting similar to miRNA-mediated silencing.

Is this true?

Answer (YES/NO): YES